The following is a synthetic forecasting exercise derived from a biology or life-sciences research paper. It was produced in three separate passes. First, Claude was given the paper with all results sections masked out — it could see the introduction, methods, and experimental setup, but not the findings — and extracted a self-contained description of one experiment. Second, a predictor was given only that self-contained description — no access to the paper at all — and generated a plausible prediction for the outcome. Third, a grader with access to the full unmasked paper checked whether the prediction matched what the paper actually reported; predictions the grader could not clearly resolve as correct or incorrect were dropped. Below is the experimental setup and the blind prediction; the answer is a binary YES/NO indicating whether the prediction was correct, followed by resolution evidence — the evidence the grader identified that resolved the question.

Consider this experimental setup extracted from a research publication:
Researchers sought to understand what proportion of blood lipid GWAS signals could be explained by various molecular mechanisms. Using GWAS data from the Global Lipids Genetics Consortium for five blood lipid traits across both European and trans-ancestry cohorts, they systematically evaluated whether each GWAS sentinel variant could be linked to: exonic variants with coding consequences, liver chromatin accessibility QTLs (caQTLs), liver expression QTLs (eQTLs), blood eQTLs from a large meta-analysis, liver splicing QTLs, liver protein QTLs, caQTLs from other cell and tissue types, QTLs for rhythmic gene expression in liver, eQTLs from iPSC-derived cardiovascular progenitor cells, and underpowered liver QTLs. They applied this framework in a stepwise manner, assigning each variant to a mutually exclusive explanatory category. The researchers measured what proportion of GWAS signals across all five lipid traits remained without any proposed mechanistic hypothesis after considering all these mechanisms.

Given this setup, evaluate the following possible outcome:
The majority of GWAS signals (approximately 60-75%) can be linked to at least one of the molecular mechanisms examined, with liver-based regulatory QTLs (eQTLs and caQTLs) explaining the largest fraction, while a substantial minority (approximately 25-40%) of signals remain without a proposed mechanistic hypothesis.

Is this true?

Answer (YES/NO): NO